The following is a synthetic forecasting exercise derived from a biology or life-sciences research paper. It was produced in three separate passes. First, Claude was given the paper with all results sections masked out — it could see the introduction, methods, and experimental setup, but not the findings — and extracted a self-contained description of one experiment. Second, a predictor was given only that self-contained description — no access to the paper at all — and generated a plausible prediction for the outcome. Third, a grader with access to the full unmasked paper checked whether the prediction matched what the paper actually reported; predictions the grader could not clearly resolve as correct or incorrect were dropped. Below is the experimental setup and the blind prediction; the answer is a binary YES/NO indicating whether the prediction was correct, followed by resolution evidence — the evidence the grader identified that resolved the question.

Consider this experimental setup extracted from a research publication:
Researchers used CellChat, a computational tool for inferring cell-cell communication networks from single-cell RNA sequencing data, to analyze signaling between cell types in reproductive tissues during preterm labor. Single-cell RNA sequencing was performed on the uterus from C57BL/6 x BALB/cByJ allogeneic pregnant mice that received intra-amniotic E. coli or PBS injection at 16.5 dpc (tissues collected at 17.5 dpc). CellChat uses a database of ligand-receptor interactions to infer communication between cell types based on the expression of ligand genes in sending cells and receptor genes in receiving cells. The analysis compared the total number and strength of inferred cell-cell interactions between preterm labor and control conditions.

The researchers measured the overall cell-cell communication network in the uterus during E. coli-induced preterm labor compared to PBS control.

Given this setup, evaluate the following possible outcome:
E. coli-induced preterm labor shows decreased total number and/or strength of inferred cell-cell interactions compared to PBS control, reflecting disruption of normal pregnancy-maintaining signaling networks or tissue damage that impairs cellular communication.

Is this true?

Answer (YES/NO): NO